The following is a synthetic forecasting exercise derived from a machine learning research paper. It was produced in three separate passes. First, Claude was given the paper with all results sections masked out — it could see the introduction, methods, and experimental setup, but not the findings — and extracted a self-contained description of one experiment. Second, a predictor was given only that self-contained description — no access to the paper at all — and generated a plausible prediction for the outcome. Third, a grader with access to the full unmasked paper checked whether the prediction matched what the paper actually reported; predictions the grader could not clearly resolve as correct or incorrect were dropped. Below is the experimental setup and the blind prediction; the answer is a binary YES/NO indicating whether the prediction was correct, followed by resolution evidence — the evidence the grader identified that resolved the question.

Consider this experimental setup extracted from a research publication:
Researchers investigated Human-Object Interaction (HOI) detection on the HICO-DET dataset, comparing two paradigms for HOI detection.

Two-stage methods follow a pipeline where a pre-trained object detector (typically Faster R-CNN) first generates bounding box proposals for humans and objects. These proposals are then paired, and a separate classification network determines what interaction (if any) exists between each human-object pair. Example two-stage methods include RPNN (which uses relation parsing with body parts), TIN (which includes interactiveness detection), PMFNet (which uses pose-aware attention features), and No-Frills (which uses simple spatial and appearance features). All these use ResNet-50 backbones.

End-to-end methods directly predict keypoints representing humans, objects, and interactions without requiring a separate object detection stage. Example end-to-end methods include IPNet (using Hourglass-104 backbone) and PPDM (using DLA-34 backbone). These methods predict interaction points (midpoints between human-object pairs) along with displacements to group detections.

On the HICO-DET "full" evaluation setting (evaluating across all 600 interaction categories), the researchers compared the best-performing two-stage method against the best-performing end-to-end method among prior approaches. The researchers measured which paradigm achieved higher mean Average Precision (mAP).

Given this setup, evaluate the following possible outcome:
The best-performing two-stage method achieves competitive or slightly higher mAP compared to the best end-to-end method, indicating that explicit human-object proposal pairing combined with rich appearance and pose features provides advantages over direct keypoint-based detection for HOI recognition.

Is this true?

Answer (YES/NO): NO